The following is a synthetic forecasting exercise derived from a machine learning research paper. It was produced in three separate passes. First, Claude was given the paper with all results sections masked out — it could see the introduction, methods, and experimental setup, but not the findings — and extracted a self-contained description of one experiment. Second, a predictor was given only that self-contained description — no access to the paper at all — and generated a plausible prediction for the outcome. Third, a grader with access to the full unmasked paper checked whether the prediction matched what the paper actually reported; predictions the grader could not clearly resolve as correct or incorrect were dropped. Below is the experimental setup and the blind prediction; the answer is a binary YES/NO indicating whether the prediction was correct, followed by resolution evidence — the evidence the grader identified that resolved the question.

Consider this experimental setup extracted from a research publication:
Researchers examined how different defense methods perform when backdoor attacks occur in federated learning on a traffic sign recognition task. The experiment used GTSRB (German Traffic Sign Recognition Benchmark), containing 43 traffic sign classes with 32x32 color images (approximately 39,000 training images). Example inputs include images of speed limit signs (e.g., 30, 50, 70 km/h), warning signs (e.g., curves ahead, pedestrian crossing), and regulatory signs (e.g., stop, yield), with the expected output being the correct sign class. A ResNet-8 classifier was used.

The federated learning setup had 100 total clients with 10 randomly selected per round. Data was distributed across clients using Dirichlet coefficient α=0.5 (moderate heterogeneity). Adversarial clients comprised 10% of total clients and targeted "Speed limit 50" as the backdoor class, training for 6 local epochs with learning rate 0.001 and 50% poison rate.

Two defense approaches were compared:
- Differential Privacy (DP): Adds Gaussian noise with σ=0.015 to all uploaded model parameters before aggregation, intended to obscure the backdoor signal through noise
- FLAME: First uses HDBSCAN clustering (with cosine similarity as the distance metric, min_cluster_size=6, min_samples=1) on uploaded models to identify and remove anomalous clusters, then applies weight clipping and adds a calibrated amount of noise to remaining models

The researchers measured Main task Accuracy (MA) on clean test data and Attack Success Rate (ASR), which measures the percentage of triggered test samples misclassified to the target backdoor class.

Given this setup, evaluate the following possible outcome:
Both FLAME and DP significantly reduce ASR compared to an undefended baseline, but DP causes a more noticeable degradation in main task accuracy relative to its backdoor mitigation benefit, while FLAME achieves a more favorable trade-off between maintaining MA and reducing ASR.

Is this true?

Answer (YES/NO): NO